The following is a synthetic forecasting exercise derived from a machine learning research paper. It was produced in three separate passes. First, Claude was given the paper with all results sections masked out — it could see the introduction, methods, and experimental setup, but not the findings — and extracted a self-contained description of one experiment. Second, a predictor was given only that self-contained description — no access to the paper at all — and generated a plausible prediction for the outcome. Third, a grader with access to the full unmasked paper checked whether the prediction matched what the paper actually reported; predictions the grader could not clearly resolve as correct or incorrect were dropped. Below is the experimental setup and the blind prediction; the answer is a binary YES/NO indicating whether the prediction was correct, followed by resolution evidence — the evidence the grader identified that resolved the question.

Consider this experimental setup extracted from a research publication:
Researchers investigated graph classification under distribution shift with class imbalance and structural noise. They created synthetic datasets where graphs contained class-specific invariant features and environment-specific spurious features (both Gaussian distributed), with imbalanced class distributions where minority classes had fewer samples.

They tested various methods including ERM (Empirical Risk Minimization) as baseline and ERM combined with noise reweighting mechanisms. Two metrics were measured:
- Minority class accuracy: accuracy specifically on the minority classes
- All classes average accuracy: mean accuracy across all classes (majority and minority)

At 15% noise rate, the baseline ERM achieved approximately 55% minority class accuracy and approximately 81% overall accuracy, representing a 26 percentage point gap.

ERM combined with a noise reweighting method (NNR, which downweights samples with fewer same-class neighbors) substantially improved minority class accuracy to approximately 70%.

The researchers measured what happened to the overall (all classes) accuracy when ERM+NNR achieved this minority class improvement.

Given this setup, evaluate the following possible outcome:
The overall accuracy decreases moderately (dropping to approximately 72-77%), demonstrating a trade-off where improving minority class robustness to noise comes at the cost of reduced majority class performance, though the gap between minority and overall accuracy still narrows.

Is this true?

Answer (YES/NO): NO